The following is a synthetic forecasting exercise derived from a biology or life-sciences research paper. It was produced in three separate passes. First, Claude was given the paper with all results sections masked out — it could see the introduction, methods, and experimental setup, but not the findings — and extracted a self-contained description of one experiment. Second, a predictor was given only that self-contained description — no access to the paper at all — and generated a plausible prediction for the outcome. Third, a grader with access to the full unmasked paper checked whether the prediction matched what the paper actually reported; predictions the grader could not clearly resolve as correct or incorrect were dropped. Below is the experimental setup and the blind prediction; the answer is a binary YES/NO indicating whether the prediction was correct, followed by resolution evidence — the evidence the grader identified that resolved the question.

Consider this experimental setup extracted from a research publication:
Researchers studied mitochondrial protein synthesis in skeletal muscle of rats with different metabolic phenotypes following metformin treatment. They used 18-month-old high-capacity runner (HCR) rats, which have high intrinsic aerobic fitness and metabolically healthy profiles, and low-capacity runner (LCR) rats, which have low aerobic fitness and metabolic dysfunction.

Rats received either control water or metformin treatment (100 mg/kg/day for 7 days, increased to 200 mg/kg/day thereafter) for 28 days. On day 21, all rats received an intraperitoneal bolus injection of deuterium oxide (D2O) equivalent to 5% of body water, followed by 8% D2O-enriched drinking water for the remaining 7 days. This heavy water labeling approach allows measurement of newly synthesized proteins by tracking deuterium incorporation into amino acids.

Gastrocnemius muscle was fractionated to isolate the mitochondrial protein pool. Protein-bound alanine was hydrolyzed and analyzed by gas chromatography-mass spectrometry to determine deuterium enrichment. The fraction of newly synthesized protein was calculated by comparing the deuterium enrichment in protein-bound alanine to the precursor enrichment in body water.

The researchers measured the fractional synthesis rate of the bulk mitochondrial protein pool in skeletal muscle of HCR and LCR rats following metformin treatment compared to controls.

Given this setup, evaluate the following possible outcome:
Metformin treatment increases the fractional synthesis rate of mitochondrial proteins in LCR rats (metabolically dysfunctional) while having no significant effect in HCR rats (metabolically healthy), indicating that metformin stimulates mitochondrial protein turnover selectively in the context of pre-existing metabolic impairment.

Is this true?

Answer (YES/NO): NO